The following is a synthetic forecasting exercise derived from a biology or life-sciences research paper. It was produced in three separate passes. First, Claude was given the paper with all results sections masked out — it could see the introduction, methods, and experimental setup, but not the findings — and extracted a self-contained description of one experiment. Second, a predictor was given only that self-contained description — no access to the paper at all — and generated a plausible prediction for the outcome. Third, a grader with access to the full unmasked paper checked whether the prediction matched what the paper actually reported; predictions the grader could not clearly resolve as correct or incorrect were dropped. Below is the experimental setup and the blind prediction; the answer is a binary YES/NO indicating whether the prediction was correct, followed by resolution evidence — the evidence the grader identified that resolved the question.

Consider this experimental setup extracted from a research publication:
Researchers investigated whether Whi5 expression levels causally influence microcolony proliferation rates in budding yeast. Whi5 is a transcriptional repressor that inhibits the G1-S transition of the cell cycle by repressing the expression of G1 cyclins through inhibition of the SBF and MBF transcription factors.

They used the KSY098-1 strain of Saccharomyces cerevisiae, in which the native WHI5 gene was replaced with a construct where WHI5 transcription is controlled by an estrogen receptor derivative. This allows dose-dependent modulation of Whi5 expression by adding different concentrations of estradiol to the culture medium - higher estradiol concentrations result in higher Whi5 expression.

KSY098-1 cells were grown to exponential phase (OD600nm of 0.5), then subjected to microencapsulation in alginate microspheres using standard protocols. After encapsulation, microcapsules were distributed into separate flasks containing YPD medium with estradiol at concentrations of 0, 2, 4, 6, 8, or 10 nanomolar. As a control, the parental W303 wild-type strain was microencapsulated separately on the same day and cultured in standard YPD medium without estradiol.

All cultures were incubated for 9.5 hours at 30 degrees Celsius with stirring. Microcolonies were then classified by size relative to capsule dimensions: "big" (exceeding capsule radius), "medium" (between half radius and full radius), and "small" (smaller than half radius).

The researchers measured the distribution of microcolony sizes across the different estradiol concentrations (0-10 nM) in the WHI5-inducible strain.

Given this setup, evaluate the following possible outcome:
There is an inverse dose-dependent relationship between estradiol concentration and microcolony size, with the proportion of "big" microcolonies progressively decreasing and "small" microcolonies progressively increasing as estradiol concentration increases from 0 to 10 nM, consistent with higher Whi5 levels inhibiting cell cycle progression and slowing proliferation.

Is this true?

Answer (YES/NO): YES